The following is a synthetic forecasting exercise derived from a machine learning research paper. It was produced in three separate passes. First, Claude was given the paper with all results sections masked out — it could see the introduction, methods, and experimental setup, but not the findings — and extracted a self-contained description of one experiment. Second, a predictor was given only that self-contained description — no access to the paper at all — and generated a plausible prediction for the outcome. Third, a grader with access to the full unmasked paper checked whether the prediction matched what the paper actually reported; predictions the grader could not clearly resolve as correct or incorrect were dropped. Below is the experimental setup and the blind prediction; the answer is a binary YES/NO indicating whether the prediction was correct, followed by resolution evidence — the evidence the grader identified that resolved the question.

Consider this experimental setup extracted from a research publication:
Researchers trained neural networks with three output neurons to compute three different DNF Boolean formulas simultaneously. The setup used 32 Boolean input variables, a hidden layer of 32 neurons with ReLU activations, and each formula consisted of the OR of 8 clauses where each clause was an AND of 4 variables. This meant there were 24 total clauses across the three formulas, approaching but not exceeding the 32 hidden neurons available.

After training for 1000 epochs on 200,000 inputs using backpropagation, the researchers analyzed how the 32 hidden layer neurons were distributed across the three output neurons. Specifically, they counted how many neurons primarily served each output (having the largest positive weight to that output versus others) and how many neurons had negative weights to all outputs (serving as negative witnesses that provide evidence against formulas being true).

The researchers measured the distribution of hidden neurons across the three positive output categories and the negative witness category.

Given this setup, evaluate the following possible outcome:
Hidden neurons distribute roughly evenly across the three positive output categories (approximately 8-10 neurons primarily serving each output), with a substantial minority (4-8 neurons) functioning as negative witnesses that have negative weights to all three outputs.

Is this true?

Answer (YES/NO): NO